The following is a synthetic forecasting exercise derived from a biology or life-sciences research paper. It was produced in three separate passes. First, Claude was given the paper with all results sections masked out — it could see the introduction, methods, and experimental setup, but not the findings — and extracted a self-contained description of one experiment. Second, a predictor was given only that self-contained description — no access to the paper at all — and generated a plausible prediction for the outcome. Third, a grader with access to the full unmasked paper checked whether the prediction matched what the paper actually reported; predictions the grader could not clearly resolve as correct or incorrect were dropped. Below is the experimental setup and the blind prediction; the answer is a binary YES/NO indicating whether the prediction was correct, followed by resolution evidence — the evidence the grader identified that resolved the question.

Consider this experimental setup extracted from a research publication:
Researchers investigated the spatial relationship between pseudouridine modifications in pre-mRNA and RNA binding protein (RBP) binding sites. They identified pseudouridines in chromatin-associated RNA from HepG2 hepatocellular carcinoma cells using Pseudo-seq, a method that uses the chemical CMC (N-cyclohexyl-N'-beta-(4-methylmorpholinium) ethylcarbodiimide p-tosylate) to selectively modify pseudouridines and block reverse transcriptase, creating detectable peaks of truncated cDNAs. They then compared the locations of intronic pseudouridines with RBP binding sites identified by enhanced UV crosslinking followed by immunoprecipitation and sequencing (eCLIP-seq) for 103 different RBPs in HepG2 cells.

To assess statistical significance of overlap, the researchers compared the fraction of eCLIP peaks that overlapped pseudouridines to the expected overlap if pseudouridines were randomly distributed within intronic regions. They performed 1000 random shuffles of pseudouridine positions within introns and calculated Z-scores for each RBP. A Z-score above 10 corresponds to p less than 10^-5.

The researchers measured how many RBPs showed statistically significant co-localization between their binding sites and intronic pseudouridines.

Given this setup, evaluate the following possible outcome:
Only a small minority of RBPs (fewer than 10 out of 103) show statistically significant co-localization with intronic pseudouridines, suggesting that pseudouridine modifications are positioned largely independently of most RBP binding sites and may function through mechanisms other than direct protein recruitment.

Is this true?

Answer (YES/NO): NO